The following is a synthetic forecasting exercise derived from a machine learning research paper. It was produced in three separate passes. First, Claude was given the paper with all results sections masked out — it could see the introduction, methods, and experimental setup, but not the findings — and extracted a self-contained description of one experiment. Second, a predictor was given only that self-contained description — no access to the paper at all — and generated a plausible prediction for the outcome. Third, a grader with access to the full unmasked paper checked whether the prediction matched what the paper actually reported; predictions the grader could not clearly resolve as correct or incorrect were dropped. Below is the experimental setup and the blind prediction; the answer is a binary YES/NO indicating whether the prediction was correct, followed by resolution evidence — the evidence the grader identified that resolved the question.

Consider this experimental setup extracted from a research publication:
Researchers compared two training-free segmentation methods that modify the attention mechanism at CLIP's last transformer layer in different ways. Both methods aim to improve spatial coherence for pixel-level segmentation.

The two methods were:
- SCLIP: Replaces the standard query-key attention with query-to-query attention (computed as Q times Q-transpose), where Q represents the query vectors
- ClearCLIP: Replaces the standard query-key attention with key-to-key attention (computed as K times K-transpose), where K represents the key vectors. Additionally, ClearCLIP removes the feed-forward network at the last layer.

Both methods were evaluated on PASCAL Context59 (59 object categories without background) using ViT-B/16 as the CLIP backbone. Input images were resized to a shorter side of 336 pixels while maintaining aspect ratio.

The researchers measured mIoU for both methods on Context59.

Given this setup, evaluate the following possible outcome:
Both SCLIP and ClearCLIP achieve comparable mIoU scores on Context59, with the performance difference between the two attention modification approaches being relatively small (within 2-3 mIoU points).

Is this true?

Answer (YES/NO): YES